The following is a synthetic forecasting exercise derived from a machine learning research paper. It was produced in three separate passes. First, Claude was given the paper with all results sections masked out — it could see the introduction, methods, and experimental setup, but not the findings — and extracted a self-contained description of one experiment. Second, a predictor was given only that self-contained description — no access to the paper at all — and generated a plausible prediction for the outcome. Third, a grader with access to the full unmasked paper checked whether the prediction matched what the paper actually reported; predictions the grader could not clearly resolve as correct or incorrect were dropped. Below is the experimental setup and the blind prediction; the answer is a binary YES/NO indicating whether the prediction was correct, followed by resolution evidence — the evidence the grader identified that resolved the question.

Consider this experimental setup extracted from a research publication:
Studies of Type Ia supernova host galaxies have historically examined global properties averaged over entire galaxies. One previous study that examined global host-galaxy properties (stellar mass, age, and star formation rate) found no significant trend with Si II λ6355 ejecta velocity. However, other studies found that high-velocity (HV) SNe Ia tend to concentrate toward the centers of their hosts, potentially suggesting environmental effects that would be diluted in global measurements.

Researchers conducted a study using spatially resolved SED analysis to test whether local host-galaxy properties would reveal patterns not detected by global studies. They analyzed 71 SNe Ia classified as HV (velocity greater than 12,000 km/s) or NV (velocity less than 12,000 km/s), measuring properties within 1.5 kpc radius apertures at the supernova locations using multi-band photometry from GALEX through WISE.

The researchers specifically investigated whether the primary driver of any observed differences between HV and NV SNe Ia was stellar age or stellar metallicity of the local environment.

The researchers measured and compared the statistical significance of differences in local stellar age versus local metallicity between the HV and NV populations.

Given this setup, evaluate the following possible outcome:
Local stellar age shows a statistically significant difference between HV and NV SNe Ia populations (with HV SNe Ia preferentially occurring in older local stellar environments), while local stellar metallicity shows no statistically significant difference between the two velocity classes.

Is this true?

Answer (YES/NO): NO